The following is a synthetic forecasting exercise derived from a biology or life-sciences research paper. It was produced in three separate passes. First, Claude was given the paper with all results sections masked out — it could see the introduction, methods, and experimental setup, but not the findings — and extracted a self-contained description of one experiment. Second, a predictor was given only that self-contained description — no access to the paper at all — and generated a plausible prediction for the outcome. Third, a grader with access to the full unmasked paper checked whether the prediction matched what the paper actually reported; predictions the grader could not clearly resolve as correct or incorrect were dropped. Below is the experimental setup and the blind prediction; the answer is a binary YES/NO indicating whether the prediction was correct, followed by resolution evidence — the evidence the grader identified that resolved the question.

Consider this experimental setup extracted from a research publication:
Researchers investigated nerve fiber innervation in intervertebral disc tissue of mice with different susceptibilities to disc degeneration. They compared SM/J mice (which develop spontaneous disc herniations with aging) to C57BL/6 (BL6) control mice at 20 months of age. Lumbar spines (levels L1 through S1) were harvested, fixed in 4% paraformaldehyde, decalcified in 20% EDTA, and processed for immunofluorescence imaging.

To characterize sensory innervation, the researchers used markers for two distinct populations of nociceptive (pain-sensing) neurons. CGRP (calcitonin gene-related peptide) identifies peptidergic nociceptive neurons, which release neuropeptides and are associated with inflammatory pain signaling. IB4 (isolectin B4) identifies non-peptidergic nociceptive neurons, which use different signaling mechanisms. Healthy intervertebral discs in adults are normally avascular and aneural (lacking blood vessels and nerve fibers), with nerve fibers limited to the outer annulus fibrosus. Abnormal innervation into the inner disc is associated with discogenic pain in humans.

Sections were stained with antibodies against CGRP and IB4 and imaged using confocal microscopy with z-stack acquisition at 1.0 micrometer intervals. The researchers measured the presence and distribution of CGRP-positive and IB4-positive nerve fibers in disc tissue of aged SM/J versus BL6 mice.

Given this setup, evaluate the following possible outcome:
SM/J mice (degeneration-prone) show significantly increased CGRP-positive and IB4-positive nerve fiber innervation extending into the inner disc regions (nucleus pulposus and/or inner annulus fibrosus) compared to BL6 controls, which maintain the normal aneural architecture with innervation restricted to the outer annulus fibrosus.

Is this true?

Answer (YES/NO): NO